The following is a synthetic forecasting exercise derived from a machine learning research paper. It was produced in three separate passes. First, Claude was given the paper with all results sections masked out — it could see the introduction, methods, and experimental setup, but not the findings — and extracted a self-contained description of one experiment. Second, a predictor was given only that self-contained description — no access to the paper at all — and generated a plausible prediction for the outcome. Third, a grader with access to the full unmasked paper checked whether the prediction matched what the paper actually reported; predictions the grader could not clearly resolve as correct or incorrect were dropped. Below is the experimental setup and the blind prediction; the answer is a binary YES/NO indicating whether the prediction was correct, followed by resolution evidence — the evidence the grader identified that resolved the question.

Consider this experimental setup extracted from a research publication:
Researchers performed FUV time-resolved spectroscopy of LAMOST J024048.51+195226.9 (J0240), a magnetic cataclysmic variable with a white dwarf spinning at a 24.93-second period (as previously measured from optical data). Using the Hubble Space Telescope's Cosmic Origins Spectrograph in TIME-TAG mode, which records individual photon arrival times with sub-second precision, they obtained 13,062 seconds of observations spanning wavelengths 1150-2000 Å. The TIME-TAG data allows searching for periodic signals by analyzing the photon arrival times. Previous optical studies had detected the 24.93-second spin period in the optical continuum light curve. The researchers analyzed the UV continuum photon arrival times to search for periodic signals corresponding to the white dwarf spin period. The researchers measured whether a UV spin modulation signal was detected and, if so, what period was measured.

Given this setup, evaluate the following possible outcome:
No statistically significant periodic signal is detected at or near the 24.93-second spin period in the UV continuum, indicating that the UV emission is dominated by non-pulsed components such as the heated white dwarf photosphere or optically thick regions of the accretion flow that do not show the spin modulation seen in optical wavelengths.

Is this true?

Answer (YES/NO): NO